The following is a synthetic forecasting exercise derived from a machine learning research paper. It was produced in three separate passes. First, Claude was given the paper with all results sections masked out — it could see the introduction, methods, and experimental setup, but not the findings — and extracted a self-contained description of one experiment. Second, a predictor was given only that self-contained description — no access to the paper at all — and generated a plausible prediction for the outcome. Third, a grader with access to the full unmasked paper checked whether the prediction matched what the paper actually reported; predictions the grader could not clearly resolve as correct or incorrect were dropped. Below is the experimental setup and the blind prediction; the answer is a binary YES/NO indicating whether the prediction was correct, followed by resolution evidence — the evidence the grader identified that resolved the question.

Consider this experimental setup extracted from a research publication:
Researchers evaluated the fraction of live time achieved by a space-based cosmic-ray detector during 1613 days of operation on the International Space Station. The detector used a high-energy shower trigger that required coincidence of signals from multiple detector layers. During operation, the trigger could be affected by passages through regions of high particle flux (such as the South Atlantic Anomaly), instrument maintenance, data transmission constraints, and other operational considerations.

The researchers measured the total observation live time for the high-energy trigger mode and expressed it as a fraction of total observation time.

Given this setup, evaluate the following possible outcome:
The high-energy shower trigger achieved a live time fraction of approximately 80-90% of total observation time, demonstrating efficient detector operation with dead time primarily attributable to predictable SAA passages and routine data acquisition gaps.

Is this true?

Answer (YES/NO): YES